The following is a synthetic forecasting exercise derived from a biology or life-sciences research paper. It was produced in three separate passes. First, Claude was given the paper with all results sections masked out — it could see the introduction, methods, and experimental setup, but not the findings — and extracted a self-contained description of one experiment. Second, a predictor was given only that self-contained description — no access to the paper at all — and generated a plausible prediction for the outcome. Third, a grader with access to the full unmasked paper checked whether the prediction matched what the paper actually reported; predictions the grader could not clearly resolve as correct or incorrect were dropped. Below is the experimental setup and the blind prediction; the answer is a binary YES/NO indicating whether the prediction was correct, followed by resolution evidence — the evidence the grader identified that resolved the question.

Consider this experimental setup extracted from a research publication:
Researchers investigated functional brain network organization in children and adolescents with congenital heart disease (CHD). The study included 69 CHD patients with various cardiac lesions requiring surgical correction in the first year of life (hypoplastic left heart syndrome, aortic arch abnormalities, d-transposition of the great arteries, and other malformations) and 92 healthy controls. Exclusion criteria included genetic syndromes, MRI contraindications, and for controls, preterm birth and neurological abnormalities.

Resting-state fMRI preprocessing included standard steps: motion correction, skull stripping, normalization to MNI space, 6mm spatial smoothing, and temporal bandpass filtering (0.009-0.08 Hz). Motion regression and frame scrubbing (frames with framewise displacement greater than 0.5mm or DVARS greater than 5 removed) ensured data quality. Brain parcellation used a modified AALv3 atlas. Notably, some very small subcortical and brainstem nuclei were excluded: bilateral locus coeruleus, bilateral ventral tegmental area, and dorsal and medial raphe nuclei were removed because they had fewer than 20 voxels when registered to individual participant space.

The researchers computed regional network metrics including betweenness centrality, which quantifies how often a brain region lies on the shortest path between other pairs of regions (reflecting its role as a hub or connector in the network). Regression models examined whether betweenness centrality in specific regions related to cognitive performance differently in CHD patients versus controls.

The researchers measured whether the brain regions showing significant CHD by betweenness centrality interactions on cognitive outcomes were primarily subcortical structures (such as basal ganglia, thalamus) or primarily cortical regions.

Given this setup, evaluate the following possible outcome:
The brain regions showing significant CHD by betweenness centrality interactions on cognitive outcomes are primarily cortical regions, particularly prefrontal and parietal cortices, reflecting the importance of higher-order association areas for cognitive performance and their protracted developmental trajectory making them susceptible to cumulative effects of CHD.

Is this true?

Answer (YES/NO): NO